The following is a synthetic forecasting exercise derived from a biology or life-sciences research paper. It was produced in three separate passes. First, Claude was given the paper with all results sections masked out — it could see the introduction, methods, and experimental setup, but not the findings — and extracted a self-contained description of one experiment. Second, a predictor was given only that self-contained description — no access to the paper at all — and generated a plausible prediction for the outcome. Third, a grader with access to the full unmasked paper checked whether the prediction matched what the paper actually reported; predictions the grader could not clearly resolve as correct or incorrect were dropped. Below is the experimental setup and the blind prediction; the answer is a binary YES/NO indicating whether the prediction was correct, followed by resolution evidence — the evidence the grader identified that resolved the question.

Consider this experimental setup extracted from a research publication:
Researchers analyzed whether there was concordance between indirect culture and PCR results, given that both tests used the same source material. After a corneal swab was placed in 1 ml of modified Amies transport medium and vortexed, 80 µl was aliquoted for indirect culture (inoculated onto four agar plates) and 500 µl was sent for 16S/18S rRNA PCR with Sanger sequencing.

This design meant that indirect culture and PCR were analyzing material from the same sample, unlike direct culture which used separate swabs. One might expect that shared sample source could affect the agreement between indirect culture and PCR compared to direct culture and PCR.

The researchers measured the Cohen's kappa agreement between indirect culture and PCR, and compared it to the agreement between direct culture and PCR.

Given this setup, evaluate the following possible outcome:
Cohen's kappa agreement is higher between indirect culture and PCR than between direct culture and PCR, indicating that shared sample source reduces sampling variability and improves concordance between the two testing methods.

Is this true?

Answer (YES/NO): YES